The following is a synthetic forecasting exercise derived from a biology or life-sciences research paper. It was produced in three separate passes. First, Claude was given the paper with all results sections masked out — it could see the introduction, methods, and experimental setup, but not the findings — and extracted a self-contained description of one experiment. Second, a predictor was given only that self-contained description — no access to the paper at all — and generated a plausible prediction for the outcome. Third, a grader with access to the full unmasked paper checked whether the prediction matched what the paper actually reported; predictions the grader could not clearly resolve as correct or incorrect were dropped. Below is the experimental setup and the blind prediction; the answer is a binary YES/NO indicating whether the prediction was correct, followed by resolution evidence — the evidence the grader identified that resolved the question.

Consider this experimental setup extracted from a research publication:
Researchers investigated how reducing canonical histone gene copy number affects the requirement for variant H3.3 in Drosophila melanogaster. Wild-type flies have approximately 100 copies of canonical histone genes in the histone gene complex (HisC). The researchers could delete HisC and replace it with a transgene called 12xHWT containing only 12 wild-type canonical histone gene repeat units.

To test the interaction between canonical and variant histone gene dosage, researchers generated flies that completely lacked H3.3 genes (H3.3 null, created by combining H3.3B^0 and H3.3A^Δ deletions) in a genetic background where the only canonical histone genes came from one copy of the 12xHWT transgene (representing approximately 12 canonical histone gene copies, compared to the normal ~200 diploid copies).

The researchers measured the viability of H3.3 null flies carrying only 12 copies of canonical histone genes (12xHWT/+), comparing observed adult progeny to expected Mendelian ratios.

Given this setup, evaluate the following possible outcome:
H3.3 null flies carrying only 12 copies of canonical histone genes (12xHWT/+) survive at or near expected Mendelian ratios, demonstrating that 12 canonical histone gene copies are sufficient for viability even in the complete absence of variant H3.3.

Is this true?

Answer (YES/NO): NO